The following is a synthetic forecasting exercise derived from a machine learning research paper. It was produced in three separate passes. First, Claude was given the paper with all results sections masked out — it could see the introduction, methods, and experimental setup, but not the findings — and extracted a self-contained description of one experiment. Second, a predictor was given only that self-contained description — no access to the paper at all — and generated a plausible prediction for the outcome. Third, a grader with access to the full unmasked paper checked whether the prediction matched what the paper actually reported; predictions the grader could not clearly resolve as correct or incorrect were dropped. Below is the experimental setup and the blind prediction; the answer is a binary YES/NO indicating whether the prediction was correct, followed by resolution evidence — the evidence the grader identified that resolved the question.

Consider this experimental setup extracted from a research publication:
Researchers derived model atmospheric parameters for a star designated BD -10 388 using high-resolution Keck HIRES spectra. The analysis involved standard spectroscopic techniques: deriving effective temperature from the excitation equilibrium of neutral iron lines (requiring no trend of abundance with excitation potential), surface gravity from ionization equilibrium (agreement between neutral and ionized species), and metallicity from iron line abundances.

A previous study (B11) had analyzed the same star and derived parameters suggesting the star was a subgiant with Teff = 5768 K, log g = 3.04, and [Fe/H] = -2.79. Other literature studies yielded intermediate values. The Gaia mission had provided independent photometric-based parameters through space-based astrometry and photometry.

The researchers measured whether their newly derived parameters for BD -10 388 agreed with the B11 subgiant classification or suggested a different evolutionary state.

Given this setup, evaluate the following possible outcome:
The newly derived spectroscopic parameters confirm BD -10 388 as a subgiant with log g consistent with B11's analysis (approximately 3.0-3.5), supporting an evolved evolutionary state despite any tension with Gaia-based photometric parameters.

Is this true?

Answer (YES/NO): NO